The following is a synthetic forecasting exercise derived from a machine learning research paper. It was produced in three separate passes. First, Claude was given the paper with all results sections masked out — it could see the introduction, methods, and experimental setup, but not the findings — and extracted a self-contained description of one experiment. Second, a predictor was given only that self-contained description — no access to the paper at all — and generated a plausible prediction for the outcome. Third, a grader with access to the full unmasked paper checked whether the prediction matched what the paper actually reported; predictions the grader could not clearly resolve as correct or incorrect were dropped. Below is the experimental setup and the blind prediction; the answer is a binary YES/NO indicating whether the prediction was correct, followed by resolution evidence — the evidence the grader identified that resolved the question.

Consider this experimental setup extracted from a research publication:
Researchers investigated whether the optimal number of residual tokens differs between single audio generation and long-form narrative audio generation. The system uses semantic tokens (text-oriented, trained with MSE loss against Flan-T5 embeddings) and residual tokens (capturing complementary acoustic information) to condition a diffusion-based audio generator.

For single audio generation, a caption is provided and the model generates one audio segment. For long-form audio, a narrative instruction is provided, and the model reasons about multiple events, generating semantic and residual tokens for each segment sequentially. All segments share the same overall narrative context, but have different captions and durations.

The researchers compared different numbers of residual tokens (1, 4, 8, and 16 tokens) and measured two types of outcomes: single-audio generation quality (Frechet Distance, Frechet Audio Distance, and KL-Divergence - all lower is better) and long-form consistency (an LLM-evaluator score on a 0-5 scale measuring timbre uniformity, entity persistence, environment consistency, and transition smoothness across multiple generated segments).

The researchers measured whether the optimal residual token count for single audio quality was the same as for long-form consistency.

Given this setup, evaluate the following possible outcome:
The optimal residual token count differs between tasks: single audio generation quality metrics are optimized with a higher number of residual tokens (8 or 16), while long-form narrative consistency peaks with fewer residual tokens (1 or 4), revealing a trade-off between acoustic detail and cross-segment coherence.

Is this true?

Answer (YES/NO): NO